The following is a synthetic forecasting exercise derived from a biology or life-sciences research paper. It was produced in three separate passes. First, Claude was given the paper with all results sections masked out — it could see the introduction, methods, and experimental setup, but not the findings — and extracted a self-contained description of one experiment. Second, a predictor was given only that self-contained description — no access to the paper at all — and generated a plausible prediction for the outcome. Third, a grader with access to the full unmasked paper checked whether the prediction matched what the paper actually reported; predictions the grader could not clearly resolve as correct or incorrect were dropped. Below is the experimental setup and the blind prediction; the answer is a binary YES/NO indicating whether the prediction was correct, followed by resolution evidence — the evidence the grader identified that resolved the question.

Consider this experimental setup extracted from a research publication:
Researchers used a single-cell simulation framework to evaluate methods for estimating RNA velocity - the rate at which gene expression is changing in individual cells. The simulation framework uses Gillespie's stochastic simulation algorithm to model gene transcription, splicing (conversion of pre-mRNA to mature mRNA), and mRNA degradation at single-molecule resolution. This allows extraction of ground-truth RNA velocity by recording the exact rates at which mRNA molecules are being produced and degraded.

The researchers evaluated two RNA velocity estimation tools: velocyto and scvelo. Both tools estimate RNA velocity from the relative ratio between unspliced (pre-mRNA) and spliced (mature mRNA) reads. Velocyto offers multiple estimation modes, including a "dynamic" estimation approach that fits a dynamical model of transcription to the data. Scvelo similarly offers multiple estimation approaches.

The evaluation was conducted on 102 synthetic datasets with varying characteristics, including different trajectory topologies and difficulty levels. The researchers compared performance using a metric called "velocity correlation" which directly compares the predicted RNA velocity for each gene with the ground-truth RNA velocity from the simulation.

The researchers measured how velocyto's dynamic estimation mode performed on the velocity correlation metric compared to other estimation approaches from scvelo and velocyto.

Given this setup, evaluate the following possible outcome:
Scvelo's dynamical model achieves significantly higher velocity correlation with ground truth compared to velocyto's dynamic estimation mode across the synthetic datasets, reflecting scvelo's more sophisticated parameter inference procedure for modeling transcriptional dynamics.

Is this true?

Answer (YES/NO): YES